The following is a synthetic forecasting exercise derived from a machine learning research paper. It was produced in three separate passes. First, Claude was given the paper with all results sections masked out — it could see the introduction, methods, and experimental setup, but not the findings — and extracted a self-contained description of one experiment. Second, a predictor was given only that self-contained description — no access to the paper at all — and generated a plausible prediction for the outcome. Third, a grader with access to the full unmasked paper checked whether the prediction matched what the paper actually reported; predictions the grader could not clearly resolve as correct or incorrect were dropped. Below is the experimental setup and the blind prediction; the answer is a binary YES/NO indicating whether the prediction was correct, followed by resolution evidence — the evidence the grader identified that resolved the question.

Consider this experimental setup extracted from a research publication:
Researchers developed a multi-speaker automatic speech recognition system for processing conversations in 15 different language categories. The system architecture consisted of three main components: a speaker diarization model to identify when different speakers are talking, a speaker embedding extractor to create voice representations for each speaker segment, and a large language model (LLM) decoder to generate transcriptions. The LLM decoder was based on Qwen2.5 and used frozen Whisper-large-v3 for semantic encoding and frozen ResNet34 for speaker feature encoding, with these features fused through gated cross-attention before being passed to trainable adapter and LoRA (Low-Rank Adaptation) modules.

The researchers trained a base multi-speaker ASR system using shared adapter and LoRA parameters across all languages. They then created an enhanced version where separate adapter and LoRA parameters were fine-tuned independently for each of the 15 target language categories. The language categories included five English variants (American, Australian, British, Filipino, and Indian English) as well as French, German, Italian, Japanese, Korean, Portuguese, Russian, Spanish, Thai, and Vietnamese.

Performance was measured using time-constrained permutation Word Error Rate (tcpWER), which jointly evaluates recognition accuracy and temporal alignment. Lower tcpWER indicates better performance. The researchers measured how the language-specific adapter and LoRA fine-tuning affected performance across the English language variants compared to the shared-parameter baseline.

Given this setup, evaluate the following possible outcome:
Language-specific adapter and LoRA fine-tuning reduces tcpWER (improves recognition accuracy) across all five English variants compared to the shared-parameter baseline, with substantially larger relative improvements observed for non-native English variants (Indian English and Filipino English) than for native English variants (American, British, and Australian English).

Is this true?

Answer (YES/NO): NO